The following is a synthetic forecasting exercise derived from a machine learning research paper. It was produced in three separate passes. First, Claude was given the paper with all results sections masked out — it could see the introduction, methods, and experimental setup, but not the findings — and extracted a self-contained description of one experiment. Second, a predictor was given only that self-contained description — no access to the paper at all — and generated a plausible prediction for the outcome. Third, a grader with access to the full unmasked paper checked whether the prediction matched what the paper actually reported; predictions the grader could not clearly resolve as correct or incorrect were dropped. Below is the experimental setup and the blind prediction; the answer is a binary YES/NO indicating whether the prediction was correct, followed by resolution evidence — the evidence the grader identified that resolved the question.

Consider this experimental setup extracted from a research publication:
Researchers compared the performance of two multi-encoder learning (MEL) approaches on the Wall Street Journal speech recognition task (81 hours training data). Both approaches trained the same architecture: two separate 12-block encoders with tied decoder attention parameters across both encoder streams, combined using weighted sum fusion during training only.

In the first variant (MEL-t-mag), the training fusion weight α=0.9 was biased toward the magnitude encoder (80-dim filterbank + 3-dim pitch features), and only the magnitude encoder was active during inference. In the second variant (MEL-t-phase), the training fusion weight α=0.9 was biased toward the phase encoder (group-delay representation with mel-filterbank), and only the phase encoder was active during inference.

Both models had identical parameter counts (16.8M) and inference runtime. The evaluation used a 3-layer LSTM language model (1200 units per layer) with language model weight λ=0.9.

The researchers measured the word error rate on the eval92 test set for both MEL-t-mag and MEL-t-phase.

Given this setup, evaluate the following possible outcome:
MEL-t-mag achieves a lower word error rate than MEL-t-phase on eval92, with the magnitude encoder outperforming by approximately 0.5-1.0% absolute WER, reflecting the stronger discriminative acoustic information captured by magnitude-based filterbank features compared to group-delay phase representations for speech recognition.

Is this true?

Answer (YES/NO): NO